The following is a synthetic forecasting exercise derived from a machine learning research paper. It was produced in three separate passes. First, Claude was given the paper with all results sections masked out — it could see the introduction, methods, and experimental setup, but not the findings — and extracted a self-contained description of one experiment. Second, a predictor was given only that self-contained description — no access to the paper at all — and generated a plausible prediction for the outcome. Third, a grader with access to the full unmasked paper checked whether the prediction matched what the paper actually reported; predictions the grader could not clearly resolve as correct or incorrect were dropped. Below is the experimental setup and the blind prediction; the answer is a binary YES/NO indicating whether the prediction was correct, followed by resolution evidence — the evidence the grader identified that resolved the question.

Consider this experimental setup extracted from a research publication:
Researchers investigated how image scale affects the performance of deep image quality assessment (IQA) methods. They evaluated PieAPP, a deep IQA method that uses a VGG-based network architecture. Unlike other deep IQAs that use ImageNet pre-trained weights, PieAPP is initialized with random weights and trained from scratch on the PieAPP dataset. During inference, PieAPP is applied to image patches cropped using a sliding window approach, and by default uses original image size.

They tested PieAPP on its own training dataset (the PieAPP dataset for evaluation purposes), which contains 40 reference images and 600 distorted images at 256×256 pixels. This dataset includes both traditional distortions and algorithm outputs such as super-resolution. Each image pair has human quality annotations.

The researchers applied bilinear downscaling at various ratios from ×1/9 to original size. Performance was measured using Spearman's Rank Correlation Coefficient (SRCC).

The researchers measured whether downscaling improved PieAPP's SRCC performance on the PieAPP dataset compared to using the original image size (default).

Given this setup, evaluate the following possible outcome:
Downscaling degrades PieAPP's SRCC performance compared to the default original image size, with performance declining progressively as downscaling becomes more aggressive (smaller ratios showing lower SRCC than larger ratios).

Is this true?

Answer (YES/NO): YES